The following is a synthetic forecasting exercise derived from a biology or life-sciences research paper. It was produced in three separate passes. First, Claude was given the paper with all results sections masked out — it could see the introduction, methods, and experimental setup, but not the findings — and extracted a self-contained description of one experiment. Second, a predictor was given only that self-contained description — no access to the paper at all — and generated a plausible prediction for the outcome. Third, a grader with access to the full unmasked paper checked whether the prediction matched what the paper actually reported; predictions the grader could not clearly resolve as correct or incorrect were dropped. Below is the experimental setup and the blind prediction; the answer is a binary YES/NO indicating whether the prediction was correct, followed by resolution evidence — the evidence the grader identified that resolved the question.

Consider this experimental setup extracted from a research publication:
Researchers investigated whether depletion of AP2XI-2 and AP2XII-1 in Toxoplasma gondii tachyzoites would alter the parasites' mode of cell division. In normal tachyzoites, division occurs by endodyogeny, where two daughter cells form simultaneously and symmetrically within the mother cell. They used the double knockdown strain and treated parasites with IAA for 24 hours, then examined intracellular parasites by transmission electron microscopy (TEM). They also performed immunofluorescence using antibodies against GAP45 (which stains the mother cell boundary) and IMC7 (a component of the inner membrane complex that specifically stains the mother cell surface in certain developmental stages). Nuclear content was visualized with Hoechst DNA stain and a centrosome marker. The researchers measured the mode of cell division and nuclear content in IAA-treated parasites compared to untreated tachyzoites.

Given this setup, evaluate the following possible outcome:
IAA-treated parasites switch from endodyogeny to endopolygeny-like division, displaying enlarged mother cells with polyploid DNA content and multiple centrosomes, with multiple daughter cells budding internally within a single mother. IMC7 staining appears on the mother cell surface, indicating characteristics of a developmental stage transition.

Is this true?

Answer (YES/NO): YES